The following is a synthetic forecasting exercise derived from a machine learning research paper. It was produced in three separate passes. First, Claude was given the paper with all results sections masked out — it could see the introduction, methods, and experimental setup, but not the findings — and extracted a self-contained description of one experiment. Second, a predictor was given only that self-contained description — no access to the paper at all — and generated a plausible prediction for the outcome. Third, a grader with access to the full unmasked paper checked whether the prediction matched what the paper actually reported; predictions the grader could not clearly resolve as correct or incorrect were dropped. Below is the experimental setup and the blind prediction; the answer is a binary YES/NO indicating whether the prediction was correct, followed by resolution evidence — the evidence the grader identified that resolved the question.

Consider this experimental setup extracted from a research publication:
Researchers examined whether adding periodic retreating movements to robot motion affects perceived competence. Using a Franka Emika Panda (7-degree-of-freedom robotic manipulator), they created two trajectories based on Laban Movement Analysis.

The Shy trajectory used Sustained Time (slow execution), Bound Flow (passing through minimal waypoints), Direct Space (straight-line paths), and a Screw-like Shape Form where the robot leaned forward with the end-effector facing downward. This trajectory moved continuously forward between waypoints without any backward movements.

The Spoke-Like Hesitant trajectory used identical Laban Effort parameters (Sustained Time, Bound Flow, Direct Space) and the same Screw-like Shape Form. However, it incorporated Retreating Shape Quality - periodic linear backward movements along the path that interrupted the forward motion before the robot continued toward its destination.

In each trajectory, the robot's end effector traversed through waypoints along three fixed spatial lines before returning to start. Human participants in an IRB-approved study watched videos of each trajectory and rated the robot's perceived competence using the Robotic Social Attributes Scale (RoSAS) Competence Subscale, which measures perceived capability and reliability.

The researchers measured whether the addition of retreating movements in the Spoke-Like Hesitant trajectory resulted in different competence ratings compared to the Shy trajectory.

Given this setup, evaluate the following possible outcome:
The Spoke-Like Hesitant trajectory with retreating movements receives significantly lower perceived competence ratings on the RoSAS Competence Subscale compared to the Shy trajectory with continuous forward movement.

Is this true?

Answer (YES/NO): YES